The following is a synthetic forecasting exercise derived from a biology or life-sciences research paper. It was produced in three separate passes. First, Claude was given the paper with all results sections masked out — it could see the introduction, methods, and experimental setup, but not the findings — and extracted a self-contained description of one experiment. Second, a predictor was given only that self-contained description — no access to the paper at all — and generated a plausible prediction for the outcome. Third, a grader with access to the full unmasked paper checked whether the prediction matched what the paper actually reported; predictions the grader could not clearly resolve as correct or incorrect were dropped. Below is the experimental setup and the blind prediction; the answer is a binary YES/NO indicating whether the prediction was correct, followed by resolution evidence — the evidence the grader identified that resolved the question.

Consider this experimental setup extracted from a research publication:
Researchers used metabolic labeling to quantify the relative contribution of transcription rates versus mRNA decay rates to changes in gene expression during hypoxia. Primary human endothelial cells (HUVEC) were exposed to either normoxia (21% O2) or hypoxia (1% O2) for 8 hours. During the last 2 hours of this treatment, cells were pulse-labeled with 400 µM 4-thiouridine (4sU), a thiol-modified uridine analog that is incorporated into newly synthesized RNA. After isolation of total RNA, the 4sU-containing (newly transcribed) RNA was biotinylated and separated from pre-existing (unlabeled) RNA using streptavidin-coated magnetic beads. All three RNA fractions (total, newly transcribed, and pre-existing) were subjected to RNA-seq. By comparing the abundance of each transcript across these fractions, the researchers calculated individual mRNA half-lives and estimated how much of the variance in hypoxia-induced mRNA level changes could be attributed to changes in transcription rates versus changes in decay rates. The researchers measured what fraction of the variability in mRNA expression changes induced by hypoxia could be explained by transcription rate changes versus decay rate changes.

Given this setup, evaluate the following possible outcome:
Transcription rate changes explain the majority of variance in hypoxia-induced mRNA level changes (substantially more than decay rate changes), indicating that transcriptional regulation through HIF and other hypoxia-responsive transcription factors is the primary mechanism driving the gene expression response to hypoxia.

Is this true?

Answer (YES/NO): YES